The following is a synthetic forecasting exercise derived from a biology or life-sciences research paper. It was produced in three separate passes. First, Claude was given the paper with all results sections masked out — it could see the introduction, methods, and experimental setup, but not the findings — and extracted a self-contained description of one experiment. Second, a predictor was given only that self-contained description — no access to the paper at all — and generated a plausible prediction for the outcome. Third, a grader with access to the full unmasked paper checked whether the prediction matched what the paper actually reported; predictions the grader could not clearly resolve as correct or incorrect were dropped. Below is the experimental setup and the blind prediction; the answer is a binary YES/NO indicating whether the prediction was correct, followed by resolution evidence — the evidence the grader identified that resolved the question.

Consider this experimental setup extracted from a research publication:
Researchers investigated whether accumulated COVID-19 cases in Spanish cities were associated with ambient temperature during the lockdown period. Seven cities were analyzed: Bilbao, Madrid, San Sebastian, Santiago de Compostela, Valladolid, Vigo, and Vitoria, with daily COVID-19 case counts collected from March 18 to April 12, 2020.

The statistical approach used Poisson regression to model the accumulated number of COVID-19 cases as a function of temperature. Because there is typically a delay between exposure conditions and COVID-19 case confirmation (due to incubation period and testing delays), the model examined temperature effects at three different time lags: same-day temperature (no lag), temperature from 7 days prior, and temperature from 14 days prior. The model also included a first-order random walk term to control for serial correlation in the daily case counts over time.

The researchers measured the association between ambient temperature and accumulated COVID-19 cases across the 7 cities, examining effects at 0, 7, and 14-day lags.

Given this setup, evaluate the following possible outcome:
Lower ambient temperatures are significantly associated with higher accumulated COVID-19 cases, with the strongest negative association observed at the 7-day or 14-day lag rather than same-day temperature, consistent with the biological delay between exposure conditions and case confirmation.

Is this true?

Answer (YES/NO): NO